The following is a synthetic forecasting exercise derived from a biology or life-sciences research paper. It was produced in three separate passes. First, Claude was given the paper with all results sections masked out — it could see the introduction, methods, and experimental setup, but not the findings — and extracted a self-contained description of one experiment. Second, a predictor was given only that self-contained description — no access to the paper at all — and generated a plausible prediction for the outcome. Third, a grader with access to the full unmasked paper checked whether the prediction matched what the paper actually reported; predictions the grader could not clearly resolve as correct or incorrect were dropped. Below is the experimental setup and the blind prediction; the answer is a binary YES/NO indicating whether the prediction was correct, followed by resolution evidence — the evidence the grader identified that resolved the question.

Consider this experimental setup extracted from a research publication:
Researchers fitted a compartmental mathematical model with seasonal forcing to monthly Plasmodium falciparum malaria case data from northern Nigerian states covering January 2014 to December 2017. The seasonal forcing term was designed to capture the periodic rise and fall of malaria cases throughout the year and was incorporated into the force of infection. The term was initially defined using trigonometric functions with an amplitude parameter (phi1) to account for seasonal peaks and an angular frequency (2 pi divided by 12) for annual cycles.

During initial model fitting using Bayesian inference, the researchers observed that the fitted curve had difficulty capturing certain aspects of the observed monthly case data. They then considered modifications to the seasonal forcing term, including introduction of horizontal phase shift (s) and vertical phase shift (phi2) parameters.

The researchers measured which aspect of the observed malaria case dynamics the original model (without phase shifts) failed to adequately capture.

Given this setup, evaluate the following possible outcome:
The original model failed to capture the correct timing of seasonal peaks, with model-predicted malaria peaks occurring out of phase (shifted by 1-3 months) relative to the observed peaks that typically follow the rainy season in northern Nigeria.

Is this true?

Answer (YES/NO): NO